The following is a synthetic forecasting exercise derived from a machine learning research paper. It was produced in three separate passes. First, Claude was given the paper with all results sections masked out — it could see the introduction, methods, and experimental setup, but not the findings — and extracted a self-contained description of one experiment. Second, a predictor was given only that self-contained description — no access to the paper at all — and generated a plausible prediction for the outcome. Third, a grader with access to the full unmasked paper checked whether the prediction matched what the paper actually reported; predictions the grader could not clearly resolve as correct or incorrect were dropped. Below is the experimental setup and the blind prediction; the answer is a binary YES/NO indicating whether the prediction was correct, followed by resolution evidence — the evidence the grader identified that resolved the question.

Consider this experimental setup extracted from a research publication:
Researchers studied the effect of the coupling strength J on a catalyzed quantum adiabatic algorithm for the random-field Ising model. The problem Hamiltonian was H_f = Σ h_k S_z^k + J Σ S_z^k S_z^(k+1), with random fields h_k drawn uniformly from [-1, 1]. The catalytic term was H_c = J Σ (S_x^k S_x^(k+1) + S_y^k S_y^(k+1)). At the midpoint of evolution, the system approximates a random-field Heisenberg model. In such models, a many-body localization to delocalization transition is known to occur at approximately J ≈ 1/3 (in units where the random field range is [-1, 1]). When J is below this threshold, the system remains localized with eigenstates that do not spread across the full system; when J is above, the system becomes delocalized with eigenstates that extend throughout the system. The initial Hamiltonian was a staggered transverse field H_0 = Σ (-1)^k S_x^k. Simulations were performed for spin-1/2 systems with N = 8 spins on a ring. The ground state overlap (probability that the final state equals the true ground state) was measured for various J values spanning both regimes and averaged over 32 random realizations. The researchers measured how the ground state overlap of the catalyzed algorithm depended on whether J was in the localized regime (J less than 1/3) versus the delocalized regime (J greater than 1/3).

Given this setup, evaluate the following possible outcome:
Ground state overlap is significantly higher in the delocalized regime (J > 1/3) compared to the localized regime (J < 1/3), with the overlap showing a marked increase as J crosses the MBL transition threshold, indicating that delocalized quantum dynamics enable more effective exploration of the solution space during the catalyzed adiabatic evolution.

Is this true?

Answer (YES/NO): YES